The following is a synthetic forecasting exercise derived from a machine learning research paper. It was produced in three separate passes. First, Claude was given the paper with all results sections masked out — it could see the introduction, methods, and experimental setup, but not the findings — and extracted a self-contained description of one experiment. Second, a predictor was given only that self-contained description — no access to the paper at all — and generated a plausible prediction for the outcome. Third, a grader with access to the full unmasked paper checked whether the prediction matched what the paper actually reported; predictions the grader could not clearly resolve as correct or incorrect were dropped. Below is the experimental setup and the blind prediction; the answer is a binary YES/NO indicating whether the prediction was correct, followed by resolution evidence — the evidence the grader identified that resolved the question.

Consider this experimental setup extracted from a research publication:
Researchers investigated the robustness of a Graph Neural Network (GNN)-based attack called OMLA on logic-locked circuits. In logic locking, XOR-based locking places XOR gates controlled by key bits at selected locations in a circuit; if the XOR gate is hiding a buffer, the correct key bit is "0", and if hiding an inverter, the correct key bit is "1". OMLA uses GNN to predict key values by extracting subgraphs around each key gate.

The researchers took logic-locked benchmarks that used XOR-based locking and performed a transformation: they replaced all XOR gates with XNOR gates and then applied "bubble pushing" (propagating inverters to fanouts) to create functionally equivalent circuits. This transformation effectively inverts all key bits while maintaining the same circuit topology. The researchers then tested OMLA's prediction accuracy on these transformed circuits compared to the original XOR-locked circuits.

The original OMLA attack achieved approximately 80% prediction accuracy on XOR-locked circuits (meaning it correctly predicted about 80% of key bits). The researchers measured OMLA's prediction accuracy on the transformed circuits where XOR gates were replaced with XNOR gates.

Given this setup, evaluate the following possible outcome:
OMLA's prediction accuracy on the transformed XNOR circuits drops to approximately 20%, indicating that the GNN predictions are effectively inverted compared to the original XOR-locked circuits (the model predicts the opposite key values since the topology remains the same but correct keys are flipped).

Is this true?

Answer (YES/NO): NO